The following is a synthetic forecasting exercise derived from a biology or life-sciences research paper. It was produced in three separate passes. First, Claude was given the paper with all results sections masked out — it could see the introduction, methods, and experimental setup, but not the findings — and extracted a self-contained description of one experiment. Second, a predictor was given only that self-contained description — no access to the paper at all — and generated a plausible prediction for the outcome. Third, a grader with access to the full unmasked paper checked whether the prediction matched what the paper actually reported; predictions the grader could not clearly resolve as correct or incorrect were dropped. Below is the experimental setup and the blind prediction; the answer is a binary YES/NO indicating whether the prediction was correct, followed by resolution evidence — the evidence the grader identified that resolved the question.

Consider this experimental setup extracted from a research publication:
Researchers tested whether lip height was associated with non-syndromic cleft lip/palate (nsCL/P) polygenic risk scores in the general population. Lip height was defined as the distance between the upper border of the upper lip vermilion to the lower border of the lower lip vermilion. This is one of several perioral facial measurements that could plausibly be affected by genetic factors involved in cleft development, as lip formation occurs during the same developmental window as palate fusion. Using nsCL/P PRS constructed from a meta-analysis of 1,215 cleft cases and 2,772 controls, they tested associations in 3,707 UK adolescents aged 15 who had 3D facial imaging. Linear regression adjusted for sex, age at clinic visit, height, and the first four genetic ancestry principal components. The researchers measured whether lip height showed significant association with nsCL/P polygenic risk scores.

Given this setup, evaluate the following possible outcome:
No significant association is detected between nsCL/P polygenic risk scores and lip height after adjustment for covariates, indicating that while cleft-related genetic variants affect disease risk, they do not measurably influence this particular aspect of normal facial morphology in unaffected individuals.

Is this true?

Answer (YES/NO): YES